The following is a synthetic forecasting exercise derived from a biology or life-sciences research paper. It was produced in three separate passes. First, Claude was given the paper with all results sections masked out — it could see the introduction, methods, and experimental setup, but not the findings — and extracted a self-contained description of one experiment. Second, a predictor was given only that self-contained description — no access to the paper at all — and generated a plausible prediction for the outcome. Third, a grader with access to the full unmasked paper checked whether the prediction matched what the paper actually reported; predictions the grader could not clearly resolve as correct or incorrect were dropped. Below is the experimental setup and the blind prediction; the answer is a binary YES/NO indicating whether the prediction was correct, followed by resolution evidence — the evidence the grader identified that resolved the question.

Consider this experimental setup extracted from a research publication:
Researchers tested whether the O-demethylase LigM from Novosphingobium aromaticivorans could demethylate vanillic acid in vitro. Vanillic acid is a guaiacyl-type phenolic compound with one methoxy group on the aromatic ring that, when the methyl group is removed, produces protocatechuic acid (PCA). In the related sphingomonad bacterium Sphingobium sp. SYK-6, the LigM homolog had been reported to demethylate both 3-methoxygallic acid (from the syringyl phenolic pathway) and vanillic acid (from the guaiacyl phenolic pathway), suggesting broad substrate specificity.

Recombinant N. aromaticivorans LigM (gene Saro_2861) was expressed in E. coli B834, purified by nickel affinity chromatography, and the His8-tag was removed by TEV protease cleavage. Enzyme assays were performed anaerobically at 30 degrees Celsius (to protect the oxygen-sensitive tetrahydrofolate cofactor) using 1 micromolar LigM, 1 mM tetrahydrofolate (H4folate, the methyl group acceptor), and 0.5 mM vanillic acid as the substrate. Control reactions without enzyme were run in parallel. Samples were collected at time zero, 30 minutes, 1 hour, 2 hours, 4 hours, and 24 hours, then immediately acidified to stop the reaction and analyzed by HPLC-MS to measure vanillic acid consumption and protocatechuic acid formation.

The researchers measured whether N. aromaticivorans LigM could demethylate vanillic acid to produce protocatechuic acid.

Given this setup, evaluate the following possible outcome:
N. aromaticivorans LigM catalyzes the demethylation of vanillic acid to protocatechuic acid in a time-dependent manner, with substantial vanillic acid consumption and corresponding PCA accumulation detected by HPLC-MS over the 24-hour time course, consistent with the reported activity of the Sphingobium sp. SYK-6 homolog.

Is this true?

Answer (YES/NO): YES